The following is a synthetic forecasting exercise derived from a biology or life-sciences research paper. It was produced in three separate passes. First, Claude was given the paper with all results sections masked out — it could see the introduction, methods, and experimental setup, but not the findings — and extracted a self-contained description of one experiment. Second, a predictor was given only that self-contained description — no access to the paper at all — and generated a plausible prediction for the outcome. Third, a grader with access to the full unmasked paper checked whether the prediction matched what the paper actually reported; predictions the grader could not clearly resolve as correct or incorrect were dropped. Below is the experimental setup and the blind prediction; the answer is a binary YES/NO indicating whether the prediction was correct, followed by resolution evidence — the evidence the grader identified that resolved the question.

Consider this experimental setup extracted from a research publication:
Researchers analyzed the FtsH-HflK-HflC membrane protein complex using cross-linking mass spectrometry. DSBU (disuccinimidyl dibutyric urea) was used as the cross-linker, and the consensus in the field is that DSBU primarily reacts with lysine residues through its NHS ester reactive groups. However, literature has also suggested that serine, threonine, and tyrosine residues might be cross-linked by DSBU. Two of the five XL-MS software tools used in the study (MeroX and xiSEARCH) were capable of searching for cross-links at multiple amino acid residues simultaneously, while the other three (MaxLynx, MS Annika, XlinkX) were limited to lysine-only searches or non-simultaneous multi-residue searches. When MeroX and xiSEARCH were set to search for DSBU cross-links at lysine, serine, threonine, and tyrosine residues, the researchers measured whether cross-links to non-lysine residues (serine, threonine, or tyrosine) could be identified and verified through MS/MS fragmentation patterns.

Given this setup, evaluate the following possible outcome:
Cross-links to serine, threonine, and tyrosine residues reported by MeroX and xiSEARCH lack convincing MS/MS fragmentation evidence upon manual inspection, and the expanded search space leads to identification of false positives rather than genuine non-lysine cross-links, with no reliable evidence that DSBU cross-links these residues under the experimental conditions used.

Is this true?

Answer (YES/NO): NO